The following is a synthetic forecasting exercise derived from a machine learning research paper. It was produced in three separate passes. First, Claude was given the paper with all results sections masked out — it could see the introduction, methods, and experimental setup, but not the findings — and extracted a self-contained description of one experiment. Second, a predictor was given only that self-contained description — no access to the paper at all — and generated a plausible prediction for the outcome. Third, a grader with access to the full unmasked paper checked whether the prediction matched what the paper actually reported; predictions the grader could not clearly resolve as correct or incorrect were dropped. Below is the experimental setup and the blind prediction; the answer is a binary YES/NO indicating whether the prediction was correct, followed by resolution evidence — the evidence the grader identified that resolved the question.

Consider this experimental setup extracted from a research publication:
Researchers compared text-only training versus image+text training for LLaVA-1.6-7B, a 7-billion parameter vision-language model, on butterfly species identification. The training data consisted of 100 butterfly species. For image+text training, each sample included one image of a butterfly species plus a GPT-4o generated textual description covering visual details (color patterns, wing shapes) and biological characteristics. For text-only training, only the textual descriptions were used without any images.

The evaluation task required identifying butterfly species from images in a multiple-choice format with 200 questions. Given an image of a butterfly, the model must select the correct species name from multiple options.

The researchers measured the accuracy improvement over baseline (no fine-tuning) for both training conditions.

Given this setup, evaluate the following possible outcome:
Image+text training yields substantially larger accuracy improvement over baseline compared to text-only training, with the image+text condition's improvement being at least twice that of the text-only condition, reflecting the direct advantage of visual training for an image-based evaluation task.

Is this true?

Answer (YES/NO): NO